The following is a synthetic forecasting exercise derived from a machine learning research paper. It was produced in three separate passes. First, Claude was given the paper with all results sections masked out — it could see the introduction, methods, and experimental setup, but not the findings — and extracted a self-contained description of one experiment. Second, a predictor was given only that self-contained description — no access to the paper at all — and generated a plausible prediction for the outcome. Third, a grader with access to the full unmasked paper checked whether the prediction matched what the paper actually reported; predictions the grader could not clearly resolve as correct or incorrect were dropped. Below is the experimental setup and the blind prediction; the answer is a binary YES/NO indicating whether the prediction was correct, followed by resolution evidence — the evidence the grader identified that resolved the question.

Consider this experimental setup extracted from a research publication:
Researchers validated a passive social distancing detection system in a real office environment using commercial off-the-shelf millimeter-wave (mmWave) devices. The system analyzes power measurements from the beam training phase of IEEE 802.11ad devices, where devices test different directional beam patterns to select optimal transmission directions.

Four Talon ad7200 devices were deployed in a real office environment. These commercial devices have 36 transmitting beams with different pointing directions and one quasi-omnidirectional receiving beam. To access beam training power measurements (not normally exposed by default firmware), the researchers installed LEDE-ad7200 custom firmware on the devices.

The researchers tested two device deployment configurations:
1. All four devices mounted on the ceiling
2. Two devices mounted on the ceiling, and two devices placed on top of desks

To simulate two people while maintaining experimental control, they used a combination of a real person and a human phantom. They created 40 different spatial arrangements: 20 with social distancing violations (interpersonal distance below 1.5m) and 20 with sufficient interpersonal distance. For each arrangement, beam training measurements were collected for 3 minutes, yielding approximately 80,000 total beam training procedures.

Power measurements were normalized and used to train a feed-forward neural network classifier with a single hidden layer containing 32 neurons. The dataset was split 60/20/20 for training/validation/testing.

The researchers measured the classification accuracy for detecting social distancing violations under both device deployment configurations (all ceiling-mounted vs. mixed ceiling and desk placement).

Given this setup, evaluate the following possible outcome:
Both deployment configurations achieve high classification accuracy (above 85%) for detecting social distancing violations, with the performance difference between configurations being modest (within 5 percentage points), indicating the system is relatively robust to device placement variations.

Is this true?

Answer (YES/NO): YES